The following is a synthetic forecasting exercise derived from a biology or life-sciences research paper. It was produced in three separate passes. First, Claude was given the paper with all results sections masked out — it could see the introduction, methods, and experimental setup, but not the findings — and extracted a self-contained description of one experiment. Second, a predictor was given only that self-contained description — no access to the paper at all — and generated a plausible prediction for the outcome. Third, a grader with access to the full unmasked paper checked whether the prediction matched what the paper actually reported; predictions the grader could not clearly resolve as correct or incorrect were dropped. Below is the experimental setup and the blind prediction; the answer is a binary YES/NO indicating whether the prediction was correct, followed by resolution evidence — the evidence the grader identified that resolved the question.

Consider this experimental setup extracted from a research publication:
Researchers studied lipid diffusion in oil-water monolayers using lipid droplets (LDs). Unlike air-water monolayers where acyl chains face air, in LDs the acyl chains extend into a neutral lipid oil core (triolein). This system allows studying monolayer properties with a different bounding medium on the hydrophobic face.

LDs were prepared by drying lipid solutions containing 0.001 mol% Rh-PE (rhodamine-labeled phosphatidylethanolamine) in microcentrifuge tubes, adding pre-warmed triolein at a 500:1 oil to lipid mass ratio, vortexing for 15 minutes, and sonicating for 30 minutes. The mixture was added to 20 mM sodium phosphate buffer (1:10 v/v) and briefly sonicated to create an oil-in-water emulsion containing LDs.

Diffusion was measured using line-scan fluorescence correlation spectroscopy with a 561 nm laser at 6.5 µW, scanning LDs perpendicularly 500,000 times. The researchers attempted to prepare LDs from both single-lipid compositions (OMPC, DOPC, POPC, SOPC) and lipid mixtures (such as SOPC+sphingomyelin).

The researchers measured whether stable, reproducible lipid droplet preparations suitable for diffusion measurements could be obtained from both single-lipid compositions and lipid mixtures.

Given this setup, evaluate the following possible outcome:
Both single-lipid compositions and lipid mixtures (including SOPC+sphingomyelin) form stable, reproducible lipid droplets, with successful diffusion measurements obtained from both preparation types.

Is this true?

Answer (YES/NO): NO